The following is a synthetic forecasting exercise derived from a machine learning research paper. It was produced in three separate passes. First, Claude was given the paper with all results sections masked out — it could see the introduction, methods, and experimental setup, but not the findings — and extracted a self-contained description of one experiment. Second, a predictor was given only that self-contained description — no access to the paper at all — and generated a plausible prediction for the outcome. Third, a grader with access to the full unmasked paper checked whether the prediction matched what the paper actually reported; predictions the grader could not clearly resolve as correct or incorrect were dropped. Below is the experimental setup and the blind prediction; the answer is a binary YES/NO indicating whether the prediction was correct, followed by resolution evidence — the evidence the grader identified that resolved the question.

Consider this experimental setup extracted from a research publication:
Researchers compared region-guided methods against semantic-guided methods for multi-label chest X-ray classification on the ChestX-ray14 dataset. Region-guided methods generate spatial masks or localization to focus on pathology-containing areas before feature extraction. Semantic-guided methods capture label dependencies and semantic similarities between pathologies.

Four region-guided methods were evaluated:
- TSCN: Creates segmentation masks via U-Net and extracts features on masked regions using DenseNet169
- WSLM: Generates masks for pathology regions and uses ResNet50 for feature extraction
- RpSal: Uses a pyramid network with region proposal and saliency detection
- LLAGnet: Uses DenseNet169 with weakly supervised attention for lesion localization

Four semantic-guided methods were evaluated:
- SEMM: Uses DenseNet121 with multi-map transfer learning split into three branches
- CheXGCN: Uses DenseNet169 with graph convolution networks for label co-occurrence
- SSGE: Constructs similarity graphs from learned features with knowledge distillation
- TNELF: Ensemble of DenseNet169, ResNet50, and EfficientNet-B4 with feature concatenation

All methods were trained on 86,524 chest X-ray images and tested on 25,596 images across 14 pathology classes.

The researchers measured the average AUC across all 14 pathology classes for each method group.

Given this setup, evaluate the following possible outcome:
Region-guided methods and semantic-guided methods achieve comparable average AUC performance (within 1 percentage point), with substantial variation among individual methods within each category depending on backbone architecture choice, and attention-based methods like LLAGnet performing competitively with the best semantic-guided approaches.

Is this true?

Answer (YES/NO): YES